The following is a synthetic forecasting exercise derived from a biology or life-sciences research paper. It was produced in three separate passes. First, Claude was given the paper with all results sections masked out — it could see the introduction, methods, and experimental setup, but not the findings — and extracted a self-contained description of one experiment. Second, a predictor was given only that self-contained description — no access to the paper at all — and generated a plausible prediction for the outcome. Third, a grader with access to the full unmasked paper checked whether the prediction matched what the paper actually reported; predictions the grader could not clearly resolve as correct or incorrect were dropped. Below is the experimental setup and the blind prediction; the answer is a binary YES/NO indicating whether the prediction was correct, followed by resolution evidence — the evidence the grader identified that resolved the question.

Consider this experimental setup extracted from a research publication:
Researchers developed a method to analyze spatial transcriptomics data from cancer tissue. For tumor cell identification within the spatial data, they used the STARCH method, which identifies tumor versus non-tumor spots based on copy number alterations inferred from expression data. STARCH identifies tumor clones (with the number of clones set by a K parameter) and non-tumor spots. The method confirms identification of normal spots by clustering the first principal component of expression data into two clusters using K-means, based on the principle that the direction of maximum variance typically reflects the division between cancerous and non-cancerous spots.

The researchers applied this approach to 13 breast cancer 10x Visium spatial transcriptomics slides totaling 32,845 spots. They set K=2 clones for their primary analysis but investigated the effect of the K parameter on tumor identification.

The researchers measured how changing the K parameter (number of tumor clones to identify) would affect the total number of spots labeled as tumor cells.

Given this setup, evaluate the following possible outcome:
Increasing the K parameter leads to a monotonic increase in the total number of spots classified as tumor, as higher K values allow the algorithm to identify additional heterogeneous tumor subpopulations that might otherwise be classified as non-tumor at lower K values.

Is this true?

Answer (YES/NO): NO